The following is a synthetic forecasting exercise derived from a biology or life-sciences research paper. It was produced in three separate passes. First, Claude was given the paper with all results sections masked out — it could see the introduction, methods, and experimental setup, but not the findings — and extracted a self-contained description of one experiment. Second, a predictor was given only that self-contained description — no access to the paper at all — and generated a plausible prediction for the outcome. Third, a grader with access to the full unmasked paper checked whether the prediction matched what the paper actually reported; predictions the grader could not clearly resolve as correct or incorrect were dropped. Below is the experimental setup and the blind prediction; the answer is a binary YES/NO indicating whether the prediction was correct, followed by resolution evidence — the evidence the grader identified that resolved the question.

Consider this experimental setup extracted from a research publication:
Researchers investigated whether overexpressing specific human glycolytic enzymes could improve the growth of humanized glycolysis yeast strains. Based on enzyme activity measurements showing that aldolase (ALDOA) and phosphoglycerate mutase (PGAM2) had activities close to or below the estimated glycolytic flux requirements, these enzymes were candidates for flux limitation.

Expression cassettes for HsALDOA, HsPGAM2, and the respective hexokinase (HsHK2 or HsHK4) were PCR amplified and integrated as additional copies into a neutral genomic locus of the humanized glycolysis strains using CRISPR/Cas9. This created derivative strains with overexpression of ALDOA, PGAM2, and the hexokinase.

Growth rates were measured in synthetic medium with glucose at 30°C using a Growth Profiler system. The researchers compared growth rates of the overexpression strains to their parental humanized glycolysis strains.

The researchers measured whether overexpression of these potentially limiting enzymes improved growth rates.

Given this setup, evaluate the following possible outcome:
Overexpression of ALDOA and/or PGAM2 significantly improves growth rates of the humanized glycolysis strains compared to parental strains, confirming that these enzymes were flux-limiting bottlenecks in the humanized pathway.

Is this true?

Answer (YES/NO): NO